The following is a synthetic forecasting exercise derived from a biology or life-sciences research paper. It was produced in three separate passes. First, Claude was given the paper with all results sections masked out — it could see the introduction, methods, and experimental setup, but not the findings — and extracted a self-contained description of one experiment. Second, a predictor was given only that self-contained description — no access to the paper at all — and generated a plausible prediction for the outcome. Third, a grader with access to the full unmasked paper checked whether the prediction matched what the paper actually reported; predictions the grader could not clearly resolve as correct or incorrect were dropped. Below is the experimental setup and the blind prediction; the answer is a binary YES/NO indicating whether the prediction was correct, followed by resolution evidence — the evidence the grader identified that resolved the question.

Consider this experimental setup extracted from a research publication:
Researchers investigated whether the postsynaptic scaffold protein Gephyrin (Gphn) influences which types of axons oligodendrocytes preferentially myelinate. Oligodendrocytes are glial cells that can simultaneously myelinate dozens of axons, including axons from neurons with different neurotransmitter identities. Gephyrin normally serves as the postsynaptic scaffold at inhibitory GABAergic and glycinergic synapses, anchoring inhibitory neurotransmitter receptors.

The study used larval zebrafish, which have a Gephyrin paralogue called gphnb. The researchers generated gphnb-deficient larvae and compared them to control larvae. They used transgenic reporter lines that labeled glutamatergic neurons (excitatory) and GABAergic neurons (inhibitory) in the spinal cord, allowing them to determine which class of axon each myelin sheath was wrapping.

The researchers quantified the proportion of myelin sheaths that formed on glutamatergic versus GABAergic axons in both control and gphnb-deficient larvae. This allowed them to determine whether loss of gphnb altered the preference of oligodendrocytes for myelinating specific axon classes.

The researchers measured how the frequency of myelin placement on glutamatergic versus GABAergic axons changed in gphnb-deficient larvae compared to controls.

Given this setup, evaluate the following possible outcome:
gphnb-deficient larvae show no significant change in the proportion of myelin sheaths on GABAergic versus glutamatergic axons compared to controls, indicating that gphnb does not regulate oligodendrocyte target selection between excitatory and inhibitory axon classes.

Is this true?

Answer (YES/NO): NO